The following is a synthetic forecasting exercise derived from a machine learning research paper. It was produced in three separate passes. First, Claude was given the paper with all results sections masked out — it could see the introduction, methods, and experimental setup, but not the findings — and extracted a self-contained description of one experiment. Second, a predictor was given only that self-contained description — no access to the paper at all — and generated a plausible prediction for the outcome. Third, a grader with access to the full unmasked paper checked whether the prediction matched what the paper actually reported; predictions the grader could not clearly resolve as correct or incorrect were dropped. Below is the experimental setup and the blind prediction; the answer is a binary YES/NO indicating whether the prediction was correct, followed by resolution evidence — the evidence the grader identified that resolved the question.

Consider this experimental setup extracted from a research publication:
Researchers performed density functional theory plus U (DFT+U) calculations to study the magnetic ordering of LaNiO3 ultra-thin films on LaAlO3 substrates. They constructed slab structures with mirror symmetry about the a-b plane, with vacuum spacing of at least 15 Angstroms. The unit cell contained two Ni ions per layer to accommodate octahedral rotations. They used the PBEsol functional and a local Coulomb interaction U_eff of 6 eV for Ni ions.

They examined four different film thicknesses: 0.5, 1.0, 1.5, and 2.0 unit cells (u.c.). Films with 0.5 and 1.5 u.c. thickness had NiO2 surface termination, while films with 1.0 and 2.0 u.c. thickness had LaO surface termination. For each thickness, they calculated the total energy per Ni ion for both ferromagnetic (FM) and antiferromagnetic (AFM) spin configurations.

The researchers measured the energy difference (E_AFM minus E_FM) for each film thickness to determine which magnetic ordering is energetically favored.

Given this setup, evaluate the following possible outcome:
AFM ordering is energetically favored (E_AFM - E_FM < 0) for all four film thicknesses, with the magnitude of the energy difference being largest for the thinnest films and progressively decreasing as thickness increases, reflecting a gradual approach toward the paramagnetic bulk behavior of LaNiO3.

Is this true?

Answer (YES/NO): NO